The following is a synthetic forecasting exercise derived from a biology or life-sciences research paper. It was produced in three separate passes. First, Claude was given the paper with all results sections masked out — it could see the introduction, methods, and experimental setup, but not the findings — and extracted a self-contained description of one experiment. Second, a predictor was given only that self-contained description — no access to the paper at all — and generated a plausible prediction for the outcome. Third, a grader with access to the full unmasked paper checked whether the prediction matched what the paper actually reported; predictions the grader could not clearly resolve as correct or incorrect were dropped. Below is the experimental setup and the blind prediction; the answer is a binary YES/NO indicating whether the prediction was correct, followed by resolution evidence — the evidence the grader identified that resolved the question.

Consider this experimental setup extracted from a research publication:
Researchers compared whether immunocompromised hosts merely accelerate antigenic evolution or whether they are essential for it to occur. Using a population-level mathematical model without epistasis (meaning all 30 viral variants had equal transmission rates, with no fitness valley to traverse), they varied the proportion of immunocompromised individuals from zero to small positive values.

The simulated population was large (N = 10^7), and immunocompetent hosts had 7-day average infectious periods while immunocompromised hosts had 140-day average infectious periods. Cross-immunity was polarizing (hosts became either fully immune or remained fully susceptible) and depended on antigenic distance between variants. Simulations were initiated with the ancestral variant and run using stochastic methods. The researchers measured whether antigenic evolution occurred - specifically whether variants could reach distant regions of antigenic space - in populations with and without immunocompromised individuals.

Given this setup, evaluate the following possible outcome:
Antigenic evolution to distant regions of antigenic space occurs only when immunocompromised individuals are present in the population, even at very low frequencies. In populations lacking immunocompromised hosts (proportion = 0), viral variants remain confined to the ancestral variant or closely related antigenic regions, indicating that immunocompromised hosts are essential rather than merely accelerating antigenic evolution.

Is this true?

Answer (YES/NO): NO